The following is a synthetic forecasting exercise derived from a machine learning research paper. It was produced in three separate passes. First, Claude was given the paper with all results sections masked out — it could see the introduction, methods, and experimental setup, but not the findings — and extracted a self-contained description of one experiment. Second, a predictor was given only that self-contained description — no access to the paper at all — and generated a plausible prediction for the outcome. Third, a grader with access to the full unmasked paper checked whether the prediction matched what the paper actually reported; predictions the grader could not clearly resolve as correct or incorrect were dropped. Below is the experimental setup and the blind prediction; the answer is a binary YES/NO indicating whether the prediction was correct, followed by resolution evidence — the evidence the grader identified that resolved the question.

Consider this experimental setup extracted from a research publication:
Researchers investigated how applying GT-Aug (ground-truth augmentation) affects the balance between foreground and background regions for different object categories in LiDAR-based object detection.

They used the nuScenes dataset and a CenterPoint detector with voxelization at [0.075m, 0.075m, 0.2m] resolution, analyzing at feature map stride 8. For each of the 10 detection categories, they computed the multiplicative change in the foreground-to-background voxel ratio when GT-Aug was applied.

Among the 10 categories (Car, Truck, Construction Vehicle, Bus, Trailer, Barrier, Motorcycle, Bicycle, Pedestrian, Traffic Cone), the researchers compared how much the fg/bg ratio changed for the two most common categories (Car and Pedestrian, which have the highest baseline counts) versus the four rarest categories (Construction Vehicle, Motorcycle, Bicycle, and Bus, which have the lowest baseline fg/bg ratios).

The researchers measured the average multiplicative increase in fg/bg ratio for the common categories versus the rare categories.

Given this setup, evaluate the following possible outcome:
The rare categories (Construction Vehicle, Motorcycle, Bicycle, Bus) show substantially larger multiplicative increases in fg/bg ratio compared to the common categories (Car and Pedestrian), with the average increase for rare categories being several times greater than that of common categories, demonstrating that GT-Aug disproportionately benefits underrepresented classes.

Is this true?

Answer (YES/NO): YES